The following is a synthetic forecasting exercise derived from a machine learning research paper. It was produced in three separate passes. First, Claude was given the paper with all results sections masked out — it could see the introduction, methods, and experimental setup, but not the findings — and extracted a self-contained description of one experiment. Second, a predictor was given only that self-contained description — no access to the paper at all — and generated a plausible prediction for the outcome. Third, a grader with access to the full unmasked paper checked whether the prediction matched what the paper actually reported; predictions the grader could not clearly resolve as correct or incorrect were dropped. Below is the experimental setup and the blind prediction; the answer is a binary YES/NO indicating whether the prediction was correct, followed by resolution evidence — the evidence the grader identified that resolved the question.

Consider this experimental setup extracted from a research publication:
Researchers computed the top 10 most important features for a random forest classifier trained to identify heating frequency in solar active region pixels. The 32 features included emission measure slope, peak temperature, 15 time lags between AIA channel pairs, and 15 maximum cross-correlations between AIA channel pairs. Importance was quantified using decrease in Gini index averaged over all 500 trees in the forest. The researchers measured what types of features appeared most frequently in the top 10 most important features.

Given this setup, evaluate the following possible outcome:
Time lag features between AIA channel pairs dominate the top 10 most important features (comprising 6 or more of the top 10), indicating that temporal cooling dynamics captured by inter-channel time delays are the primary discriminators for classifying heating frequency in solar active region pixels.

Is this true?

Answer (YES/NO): NO